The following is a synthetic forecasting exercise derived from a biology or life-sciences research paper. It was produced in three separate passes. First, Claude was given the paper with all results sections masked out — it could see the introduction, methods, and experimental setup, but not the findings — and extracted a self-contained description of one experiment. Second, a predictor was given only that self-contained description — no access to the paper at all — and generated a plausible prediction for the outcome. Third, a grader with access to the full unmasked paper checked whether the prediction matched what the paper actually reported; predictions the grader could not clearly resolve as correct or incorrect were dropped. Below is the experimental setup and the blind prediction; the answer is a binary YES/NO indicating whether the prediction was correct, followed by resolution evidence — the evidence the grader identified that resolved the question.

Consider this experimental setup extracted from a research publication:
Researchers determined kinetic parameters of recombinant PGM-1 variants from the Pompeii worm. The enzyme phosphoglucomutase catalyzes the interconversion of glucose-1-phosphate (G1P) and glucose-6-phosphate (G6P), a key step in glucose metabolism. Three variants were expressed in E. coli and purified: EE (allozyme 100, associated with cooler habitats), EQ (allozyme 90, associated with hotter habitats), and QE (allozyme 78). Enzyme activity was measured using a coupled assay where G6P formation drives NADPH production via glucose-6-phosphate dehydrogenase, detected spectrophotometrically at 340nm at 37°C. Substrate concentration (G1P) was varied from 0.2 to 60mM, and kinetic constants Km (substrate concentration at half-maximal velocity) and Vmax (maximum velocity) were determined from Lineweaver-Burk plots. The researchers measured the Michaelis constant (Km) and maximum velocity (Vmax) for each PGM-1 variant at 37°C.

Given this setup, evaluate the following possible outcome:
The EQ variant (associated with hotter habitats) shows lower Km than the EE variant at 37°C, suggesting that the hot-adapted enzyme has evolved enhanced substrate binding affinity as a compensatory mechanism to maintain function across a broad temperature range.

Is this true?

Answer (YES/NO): NO